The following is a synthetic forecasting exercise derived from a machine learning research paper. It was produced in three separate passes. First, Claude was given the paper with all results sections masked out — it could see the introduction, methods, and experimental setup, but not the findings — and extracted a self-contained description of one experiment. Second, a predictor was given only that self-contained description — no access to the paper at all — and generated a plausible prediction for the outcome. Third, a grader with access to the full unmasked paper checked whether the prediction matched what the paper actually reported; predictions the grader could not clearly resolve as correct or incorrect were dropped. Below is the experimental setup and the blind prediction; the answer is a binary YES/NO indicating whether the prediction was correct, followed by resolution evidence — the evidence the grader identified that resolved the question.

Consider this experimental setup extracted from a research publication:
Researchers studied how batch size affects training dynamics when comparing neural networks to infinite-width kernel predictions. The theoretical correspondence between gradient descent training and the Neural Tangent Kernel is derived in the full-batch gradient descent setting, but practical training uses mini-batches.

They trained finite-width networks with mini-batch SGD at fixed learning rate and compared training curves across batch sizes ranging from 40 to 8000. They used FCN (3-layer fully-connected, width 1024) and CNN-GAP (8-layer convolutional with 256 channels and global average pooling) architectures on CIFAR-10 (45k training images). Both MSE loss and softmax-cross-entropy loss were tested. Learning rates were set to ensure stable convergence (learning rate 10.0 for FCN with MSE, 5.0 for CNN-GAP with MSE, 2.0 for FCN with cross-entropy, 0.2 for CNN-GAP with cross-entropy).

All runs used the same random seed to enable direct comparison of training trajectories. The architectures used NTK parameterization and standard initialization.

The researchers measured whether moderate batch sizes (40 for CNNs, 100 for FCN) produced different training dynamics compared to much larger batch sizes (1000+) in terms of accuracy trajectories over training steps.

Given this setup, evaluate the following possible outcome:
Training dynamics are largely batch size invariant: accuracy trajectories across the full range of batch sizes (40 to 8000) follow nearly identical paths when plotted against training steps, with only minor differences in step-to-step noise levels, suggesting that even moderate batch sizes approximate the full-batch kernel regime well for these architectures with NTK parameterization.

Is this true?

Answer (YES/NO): YES